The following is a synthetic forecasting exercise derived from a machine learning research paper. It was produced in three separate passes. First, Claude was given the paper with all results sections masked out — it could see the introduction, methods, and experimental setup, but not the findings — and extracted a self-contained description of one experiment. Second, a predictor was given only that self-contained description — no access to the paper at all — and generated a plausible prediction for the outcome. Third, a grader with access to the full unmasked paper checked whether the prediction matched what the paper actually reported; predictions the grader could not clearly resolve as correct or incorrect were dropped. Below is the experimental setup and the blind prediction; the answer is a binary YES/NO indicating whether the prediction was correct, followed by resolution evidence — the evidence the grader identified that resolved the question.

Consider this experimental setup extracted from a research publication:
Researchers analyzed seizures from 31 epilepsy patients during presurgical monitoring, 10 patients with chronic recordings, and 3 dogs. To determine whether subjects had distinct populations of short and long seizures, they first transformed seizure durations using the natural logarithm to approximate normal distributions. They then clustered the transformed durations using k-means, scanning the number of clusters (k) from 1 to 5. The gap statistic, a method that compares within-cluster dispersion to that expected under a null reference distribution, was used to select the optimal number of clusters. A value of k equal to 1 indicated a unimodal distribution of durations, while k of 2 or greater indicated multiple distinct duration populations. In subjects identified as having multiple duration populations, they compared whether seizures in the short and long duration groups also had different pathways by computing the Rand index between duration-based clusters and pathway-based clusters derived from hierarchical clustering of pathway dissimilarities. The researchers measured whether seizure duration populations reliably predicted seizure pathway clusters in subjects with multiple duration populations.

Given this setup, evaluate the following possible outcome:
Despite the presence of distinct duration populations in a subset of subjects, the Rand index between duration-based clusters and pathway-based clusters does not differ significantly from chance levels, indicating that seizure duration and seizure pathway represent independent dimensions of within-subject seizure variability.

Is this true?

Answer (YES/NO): NO